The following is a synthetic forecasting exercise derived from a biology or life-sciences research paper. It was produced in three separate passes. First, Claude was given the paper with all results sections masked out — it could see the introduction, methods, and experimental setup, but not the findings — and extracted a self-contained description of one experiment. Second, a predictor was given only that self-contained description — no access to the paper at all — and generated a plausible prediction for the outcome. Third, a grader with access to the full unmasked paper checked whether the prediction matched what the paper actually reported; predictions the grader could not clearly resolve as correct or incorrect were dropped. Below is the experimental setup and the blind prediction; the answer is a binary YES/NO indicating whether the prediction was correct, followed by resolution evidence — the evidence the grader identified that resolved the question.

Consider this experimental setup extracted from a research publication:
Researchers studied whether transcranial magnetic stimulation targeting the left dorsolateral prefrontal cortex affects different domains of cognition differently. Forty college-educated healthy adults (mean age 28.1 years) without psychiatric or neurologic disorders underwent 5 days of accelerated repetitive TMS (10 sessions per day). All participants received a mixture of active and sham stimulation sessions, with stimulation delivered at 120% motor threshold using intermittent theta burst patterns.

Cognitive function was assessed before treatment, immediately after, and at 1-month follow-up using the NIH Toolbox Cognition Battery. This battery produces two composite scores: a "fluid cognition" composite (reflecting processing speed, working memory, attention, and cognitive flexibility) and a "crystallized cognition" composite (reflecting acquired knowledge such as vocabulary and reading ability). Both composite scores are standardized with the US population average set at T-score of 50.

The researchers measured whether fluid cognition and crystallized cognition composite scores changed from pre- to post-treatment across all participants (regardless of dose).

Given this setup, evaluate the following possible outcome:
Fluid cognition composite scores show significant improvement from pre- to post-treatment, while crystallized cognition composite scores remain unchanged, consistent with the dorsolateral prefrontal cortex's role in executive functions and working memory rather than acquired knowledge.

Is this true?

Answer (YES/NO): YES